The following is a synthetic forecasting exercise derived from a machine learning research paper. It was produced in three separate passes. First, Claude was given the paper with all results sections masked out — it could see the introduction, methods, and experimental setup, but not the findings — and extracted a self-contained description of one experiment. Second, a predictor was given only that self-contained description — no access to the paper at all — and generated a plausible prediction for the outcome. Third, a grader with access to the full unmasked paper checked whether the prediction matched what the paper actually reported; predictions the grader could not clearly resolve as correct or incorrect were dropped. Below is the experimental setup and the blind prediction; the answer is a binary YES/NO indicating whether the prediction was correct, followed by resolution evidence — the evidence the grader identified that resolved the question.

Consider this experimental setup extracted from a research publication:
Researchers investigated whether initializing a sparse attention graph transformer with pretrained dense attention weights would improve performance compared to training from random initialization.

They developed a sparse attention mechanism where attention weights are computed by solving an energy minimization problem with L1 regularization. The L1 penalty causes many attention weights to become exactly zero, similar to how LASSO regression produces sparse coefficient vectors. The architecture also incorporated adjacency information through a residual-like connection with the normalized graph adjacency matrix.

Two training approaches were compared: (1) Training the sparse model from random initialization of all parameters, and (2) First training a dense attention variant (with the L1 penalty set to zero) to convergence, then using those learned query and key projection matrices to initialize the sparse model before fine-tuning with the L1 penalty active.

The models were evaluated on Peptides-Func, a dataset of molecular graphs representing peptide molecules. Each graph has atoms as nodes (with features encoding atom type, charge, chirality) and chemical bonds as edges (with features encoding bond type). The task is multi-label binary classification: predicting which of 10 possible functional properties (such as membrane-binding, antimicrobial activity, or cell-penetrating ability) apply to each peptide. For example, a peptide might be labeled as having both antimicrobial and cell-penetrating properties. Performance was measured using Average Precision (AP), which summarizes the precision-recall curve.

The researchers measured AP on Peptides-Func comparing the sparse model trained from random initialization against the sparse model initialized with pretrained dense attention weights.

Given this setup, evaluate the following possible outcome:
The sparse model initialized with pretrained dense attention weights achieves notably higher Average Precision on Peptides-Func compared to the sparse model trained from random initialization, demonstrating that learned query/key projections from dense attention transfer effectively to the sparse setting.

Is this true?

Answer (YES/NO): NO